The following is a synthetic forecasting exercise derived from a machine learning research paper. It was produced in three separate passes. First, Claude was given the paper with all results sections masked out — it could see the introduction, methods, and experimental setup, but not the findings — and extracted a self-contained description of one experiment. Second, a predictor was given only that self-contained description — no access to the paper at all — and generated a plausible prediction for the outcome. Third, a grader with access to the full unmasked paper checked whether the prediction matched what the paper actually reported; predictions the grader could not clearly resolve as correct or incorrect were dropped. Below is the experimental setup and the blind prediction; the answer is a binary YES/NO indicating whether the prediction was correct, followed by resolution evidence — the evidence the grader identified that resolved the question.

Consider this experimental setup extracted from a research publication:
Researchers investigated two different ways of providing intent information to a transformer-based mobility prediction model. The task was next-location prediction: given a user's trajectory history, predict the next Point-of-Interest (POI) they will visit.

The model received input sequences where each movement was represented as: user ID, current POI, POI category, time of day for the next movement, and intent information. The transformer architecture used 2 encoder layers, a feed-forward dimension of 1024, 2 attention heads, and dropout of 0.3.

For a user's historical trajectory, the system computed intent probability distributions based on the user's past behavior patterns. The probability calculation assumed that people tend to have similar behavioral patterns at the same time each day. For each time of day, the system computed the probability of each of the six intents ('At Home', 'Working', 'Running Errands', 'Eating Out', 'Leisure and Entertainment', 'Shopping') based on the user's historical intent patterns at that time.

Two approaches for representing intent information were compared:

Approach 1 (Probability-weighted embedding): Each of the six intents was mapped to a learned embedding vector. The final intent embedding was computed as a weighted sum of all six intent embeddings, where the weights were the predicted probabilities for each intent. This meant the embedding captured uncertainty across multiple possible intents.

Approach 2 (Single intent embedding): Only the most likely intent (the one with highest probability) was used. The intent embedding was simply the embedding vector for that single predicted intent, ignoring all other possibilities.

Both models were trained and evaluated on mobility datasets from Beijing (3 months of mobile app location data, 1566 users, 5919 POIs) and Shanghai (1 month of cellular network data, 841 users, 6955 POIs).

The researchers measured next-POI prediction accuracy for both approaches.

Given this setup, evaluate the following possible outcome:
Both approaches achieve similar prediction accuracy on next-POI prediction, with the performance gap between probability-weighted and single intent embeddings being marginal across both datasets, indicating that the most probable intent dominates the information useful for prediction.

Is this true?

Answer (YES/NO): NO